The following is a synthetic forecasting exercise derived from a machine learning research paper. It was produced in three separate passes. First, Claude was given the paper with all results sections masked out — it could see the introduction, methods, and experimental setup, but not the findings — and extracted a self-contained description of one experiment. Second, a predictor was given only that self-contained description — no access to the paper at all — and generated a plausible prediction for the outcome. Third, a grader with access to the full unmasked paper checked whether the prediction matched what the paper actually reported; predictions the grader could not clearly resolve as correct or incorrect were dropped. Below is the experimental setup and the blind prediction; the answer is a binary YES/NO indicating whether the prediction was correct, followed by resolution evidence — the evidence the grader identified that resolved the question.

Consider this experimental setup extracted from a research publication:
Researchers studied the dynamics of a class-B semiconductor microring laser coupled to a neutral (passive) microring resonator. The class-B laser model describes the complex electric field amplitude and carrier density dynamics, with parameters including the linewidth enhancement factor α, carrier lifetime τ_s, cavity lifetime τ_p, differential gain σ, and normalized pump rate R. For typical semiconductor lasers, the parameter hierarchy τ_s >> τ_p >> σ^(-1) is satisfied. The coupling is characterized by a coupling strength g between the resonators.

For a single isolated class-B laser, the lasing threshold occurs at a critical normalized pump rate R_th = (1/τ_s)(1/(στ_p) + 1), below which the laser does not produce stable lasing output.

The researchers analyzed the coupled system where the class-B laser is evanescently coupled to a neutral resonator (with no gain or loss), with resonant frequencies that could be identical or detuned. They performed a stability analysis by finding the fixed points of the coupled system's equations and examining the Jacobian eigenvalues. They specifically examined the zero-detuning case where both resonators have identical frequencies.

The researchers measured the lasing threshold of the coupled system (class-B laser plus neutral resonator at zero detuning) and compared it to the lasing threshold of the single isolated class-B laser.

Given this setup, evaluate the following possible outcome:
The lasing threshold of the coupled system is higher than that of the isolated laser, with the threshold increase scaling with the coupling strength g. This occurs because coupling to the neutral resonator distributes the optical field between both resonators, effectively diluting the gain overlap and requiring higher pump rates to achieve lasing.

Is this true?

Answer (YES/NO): NO